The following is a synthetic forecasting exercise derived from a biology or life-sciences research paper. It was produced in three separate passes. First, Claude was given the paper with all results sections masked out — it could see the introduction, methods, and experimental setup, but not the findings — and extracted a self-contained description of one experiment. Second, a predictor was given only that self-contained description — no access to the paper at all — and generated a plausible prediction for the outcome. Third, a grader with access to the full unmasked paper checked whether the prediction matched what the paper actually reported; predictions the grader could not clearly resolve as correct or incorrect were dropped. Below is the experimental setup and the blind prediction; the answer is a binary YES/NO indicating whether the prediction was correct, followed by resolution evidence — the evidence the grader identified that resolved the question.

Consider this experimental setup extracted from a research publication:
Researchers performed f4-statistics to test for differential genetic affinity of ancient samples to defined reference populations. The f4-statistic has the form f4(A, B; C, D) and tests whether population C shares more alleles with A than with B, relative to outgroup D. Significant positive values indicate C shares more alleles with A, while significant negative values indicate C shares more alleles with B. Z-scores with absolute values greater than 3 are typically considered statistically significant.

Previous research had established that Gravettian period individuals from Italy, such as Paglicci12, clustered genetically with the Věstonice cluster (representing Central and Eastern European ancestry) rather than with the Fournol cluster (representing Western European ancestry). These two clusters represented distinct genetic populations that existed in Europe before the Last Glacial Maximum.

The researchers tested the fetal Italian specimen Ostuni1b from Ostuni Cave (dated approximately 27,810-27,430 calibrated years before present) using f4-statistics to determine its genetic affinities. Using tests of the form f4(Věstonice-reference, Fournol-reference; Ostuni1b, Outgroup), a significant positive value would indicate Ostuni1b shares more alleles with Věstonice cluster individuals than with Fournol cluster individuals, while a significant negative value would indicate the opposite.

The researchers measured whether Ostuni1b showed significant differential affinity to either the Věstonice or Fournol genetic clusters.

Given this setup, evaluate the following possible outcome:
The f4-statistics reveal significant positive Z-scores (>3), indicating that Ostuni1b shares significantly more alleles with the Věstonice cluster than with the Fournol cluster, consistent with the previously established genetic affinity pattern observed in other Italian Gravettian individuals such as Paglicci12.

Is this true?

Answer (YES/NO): YES